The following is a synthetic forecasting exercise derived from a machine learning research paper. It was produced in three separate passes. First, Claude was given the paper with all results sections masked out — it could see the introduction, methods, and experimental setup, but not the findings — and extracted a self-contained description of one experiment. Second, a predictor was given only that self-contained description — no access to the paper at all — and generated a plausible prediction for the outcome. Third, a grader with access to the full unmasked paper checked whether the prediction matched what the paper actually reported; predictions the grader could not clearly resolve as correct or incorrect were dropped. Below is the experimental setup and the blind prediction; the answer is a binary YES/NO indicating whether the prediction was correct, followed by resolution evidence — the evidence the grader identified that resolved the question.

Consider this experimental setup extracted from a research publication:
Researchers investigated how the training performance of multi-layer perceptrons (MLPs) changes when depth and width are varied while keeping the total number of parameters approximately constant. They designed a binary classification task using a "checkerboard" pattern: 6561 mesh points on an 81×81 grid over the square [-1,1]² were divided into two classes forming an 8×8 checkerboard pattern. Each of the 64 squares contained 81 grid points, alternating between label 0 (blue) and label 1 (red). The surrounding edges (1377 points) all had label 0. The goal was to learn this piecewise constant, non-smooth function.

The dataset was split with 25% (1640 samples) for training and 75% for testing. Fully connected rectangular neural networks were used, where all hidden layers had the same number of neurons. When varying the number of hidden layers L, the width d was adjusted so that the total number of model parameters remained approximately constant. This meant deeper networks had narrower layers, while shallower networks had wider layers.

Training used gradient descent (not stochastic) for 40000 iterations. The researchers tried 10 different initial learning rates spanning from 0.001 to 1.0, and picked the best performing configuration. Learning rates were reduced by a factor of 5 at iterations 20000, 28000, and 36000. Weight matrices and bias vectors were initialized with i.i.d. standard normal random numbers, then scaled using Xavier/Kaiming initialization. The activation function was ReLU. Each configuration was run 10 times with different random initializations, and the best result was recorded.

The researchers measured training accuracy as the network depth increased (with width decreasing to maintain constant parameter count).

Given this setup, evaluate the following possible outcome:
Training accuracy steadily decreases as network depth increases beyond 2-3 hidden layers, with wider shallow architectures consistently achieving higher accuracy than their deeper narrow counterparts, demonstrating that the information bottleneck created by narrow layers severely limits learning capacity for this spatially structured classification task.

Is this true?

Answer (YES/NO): NO